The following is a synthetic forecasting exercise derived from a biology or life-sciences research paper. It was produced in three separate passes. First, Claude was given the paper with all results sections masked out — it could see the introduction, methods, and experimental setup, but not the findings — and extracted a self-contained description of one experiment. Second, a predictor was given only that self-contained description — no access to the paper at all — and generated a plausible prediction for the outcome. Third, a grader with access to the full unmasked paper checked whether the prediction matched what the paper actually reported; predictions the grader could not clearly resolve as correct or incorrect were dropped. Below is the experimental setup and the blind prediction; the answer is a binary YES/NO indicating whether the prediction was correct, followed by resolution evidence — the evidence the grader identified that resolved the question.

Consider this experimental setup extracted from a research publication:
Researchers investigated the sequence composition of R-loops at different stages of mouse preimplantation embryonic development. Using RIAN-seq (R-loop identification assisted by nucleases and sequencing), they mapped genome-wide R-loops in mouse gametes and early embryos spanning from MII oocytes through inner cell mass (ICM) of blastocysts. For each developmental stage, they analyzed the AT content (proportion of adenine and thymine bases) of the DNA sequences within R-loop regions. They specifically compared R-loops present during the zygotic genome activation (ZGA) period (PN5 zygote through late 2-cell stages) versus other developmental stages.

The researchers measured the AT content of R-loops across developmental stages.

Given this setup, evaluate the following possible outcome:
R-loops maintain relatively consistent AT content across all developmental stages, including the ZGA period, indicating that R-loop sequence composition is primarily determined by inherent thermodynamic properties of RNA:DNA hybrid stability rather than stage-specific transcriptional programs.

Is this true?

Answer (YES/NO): NO